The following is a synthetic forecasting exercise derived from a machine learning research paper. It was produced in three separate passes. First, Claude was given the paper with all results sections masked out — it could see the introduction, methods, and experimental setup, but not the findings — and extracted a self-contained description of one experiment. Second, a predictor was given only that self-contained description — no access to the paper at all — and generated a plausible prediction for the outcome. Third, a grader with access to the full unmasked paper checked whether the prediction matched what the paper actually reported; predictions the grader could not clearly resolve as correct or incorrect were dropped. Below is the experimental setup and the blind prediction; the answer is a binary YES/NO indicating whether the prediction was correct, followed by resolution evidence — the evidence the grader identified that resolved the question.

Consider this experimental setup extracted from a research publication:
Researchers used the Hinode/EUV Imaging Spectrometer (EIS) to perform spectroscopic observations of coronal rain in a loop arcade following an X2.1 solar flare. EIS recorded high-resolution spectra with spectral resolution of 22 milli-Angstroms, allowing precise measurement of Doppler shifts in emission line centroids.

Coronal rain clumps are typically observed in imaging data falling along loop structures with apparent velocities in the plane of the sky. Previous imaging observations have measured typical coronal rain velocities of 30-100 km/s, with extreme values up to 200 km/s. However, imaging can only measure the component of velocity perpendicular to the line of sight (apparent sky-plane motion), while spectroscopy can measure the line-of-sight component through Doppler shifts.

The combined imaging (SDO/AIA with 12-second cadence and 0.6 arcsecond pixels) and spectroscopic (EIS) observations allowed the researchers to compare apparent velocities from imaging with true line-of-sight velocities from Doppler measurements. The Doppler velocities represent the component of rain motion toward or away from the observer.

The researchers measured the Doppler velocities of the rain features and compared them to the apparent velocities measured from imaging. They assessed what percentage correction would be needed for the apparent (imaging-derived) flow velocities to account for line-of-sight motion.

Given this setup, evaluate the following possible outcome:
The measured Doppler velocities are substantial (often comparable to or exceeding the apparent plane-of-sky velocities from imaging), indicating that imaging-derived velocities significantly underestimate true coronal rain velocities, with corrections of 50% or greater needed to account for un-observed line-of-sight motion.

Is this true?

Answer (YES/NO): NO